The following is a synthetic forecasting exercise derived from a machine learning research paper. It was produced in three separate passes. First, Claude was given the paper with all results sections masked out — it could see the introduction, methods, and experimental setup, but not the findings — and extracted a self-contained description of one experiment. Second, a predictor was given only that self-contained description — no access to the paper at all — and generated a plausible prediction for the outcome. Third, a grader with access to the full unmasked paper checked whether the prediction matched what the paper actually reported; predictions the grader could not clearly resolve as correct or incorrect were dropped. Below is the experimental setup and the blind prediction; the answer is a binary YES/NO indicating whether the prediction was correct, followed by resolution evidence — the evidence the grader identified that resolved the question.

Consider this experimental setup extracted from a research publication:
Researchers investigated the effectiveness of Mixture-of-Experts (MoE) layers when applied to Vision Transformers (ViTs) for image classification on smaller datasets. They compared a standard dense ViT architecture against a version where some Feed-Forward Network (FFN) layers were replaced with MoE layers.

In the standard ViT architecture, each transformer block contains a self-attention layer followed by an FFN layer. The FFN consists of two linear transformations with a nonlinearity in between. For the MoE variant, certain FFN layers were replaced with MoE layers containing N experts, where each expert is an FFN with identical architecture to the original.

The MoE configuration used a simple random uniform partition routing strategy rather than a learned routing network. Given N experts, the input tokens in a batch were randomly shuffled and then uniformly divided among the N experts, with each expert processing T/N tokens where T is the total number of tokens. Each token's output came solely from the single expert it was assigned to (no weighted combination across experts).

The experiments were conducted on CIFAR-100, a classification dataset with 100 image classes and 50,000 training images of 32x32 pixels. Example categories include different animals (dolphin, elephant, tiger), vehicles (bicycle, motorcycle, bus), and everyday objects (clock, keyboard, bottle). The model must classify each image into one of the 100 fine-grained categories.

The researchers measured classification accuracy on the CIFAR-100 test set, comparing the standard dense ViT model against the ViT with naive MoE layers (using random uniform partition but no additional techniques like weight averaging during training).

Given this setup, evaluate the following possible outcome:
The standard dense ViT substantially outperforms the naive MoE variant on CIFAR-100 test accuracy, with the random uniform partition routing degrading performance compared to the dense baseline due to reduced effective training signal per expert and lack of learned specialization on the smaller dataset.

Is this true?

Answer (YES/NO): NO